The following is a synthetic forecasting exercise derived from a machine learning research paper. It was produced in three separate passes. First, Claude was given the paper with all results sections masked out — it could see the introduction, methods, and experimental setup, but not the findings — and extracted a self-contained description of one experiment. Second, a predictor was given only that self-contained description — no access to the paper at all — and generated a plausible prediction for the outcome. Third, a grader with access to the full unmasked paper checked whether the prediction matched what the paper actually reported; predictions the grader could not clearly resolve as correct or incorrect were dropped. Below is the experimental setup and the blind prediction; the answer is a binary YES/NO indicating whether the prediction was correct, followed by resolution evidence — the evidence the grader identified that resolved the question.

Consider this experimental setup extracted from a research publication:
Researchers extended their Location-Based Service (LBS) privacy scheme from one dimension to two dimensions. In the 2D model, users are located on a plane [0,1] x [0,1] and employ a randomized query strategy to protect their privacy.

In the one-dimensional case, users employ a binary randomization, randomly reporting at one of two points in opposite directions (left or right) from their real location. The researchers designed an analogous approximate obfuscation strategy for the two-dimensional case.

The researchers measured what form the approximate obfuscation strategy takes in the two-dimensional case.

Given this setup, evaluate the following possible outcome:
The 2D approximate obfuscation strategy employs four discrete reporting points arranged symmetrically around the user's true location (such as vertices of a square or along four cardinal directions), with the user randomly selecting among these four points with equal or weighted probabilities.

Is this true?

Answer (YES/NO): YES